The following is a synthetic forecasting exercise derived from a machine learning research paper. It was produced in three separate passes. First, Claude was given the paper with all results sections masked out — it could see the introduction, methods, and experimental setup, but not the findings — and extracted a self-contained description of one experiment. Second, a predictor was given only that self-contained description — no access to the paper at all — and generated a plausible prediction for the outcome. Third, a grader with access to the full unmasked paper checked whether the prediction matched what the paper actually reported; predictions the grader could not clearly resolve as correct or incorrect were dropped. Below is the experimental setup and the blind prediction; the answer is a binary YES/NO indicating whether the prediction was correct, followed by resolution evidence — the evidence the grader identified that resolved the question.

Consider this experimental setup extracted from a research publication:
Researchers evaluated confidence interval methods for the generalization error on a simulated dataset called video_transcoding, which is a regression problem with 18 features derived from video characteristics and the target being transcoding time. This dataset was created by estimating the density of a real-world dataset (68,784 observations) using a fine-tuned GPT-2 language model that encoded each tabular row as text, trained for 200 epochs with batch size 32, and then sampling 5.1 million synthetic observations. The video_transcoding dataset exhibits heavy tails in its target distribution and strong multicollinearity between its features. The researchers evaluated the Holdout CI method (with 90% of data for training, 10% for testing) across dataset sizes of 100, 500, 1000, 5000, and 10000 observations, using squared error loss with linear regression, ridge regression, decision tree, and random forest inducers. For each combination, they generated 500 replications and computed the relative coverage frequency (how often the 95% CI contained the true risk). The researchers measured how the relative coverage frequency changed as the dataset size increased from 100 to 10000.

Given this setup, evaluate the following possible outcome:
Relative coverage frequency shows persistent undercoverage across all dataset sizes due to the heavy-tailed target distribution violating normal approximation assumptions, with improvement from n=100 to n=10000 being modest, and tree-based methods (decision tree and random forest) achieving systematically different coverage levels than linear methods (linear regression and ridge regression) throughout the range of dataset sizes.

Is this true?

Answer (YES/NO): NO